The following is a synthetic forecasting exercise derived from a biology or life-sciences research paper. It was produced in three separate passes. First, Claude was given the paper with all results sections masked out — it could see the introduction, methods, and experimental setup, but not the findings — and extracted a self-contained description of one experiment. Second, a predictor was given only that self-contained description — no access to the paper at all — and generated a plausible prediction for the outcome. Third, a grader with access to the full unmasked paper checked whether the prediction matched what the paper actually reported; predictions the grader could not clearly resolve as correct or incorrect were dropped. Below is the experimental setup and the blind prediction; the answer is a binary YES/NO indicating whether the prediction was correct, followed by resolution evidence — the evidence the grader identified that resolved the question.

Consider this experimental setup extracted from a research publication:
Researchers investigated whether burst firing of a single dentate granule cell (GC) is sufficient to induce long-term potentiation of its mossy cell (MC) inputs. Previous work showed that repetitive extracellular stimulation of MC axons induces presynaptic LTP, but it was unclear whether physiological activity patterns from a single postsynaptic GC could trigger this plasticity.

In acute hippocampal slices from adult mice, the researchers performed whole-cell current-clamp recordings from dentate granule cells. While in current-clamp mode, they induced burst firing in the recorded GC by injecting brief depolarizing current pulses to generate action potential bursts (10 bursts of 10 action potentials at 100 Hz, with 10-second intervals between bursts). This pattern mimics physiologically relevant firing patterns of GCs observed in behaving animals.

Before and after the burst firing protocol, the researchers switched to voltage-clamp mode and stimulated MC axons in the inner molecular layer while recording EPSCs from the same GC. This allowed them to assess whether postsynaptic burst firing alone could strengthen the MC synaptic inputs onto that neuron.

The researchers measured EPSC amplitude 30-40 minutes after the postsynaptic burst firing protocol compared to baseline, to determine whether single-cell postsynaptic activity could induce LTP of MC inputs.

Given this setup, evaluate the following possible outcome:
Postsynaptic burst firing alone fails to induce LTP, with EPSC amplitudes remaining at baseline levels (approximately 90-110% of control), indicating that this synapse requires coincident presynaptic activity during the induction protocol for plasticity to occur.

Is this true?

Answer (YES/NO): NO